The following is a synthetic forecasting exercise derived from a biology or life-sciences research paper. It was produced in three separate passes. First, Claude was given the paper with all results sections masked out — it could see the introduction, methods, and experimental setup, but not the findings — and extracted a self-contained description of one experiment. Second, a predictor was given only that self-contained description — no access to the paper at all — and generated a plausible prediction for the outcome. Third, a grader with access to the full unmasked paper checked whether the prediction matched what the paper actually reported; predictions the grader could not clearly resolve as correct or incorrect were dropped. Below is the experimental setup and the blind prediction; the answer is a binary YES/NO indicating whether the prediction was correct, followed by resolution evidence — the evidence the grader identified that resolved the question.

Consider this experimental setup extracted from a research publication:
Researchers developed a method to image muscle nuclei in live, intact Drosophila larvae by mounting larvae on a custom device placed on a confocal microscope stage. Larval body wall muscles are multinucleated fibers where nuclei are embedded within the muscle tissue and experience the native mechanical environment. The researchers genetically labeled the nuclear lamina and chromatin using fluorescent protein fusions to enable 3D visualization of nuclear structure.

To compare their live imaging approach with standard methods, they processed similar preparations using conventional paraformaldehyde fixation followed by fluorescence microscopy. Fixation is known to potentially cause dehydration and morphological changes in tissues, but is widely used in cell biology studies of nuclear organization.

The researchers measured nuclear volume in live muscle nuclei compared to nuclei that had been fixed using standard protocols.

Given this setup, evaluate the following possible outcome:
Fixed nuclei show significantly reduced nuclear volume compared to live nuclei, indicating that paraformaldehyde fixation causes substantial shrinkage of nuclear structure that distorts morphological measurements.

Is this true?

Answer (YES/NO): YES